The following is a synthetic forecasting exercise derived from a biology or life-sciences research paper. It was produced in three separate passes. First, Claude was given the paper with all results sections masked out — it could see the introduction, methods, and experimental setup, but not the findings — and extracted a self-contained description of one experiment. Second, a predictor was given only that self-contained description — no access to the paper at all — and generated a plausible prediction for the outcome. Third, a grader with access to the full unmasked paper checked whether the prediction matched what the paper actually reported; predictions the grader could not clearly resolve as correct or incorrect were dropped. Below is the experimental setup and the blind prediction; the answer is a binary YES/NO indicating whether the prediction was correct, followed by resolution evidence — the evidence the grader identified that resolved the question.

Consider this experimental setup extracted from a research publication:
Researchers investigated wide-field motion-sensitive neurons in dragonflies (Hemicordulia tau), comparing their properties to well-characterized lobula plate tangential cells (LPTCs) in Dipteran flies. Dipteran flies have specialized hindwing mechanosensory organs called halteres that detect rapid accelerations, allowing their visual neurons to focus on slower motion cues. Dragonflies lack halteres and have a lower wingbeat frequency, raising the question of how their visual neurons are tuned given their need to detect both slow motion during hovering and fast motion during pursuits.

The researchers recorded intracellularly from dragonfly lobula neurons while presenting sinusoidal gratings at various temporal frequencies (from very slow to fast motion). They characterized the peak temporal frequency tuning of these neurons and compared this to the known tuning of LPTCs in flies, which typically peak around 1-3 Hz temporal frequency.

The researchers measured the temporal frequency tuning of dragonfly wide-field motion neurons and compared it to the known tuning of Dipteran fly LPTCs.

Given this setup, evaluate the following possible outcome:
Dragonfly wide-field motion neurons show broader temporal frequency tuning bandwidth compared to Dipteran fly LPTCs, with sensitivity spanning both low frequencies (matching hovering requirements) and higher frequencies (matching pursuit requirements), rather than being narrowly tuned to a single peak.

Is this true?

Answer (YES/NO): YES